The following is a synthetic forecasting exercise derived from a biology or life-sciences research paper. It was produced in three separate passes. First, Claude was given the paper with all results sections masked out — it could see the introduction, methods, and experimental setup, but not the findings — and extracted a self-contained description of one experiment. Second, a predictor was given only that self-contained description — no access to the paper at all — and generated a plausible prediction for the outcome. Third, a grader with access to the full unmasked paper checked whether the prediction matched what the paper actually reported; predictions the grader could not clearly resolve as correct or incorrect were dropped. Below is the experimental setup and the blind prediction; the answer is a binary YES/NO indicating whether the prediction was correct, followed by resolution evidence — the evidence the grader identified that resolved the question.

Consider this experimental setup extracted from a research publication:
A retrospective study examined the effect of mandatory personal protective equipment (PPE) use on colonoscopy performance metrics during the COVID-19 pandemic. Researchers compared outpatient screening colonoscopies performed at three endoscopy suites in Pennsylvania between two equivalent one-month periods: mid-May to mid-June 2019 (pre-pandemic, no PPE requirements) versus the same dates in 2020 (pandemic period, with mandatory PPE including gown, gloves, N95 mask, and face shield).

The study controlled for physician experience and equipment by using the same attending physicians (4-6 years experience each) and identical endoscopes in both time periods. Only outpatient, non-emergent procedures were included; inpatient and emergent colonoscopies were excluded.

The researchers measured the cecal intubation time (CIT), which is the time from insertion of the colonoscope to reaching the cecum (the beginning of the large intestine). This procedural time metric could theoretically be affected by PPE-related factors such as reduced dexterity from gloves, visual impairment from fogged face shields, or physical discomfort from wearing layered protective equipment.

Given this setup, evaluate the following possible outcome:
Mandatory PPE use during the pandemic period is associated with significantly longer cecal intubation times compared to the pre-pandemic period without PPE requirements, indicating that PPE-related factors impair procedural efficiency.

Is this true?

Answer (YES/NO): YES